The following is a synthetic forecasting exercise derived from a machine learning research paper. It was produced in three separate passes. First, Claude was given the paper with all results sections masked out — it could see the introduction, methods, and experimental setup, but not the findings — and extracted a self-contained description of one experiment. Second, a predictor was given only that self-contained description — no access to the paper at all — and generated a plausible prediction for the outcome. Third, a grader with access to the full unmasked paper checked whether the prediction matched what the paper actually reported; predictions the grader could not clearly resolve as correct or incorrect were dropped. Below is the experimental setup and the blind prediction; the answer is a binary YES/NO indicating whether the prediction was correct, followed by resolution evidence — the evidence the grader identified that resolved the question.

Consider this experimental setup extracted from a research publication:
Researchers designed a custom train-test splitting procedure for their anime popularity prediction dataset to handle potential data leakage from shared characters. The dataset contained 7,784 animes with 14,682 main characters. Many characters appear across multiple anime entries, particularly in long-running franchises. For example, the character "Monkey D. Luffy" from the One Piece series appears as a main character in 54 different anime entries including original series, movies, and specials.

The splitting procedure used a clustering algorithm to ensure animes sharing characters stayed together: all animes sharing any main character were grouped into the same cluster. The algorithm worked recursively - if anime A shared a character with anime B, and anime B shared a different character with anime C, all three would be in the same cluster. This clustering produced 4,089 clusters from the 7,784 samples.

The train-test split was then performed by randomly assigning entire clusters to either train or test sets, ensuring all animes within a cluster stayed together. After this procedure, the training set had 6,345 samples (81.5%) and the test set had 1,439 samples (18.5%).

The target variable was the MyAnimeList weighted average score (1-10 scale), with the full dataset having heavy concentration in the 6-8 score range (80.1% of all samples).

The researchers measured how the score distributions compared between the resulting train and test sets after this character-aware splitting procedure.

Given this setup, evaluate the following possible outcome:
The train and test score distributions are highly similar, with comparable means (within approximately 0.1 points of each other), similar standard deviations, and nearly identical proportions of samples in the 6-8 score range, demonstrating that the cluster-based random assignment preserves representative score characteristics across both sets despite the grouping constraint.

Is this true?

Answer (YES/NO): YES